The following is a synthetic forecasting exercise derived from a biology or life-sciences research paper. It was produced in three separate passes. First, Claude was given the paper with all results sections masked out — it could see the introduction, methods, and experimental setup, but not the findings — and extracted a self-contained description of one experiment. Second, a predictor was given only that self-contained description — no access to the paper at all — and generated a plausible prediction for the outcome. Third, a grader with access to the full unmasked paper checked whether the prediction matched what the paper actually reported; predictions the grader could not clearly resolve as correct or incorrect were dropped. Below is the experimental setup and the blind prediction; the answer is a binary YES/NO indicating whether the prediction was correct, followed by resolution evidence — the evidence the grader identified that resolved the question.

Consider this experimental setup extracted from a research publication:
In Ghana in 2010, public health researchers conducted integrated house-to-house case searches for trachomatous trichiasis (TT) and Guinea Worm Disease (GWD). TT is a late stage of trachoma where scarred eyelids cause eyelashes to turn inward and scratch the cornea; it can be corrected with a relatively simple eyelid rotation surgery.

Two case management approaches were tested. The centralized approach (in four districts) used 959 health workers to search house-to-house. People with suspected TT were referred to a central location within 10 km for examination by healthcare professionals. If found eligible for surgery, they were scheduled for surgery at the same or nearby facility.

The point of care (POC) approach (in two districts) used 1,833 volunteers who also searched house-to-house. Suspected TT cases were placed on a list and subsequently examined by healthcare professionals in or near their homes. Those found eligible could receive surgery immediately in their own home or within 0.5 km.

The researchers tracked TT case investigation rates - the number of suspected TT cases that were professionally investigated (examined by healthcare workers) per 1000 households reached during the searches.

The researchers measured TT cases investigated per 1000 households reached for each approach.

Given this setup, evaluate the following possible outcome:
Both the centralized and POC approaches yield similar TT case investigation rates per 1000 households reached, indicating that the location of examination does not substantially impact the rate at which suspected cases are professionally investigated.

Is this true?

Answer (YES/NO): NO